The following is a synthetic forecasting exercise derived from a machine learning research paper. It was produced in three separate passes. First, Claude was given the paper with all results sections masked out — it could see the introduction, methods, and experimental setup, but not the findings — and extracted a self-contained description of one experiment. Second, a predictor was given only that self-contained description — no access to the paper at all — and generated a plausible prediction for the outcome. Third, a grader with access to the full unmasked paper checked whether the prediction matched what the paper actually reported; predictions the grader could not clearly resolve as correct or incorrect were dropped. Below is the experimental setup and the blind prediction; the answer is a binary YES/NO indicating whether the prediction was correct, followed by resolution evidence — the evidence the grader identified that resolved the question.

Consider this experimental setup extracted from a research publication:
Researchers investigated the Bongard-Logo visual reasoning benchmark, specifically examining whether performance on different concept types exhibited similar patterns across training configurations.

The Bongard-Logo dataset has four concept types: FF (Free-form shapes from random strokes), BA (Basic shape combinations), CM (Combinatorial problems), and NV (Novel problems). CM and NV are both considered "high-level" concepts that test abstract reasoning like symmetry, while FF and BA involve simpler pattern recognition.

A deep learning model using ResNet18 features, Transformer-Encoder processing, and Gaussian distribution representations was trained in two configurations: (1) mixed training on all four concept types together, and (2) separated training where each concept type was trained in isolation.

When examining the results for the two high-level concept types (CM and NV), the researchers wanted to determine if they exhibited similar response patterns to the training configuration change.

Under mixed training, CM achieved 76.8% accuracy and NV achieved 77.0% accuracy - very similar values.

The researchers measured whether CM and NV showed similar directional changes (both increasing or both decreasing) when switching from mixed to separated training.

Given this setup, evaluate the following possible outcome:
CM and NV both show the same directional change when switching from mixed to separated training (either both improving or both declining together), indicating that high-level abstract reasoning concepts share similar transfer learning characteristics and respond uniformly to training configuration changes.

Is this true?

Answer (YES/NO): YES